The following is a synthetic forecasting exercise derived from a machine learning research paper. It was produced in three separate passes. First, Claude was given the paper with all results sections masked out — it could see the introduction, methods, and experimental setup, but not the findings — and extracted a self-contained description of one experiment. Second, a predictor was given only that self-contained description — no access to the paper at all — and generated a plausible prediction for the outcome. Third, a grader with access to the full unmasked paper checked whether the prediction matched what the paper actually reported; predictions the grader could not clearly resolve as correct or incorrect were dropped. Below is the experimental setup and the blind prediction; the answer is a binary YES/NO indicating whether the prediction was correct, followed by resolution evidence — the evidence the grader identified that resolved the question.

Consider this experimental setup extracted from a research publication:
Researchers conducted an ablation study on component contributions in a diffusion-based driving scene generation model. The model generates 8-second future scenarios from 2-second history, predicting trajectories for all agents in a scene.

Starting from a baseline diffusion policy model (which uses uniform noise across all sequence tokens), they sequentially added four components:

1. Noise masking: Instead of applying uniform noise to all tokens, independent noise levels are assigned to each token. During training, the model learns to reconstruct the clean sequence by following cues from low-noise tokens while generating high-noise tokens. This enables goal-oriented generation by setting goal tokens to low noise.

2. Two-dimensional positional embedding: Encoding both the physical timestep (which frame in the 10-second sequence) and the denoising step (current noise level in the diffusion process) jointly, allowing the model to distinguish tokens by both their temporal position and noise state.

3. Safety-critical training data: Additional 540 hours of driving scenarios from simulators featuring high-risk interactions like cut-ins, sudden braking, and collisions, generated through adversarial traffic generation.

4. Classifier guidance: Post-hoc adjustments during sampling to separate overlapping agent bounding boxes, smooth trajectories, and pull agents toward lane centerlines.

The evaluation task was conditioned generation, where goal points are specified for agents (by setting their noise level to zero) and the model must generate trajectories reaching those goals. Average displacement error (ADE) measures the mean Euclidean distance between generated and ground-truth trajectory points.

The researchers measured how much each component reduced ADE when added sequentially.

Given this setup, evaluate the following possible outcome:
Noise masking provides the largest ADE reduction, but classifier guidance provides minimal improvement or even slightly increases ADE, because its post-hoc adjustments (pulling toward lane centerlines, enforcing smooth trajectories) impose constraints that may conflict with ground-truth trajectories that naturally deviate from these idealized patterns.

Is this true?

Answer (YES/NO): NO